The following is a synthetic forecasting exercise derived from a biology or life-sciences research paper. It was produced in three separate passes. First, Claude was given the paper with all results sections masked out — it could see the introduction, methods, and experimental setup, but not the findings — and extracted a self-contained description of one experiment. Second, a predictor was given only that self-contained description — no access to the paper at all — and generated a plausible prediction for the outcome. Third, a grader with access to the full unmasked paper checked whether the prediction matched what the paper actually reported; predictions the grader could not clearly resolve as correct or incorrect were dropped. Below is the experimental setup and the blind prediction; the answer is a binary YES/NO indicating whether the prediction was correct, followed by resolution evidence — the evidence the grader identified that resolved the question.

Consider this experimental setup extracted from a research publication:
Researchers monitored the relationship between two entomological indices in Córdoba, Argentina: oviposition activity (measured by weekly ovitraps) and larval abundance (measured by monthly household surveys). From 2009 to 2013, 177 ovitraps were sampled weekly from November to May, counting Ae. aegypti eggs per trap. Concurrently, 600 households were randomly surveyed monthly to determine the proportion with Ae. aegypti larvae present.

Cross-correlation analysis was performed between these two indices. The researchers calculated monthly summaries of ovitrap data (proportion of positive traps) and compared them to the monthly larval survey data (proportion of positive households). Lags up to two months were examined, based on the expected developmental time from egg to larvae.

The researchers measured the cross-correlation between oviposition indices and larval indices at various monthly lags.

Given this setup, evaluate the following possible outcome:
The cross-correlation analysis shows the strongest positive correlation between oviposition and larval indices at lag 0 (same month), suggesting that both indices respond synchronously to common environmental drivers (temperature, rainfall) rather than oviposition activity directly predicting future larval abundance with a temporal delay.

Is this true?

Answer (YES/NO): NO